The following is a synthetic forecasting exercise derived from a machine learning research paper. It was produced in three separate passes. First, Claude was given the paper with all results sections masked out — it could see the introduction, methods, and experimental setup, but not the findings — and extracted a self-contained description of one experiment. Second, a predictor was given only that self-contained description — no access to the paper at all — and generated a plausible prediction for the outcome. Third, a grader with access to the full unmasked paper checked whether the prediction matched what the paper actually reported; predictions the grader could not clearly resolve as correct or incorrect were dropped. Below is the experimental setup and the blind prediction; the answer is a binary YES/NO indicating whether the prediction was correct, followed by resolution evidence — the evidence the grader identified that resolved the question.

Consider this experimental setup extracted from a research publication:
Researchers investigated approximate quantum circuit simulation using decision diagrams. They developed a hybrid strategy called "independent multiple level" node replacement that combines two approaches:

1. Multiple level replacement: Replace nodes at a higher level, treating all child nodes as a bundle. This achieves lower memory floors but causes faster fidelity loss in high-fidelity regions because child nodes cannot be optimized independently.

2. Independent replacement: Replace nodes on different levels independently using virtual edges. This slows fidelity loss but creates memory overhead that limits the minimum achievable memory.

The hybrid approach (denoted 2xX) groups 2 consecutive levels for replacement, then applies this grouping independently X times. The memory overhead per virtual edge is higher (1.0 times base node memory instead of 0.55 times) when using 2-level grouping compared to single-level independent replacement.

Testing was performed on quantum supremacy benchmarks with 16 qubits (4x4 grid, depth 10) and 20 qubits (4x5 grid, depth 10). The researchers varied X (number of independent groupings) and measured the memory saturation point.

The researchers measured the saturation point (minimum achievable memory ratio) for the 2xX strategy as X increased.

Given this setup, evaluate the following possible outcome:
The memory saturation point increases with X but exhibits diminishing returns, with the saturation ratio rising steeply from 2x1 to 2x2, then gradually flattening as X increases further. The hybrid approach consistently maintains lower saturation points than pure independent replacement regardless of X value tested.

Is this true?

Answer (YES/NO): NO